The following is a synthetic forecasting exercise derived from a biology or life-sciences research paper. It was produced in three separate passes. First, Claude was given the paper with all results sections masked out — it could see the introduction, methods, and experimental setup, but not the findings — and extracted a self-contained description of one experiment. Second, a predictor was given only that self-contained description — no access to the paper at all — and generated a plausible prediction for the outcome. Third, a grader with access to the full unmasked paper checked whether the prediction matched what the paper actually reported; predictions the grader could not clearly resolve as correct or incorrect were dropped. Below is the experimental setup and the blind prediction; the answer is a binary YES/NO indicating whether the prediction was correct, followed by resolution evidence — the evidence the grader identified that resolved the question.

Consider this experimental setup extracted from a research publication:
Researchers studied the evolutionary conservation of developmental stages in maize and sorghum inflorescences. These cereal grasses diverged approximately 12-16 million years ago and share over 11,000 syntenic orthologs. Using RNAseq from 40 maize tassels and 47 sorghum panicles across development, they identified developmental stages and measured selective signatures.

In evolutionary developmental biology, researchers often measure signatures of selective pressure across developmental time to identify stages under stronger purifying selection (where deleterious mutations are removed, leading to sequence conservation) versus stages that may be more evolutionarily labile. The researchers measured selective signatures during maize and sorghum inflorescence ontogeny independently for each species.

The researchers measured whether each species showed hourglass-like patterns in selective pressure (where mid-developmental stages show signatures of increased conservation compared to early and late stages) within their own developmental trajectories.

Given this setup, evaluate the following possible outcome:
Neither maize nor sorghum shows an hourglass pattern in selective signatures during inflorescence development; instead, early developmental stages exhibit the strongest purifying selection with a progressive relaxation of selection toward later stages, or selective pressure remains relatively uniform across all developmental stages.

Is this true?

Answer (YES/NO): NO